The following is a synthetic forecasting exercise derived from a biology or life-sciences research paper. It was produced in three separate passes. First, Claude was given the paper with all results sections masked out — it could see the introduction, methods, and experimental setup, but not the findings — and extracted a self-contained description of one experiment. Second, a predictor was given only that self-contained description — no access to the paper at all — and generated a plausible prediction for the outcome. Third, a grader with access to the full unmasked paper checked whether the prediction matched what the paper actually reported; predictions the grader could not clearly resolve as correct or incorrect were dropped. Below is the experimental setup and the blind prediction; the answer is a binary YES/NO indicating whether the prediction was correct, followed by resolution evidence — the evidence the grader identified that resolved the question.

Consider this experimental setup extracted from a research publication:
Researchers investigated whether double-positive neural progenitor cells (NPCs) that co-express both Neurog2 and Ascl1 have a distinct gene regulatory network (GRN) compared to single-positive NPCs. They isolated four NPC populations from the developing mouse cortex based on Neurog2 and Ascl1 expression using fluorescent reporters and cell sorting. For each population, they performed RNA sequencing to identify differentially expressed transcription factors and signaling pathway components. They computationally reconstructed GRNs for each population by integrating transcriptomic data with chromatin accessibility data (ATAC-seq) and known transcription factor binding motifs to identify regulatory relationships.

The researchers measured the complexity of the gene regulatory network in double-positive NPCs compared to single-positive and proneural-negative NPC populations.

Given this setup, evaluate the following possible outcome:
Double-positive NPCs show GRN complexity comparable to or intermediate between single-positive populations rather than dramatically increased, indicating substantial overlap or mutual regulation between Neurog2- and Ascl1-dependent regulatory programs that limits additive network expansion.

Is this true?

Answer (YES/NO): NO